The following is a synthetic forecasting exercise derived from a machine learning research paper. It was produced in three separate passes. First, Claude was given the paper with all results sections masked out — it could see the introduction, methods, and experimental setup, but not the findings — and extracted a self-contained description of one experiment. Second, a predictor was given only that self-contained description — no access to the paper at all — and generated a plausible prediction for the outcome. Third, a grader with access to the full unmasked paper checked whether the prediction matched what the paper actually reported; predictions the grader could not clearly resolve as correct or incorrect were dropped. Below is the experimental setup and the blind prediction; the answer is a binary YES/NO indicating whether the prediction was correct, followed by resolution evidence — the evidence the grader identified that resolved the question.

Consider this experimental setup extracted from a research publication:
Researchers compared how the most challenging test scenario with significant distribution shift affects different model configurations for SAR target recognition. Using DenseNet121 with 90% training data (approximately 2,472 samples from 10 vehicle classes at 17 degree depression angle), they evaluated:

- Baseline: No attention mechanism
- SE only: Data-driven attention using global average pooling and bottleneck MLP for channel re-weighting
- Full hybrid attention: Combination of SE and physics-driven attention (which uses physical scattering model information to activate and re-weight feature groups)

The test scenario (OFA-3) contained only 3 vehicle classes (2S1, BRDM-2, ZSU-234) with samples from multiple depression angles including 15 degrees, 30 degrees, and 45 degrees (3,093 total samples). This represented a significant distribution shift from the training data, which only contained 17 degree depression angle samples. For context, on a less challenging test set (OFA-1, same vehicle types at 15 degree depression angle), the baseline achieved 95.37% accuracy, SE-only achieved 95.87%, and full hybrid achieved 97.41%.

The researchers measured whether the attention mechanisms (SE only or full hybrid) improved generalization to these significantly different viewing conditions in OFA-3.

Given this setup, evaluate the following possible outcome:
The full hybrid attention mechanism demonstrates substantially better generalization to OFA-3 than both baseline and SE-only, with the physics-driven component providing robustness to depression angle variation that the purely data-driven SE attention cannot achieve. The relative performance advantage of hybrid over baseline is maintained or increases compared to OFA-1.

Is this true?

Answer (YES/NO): NO